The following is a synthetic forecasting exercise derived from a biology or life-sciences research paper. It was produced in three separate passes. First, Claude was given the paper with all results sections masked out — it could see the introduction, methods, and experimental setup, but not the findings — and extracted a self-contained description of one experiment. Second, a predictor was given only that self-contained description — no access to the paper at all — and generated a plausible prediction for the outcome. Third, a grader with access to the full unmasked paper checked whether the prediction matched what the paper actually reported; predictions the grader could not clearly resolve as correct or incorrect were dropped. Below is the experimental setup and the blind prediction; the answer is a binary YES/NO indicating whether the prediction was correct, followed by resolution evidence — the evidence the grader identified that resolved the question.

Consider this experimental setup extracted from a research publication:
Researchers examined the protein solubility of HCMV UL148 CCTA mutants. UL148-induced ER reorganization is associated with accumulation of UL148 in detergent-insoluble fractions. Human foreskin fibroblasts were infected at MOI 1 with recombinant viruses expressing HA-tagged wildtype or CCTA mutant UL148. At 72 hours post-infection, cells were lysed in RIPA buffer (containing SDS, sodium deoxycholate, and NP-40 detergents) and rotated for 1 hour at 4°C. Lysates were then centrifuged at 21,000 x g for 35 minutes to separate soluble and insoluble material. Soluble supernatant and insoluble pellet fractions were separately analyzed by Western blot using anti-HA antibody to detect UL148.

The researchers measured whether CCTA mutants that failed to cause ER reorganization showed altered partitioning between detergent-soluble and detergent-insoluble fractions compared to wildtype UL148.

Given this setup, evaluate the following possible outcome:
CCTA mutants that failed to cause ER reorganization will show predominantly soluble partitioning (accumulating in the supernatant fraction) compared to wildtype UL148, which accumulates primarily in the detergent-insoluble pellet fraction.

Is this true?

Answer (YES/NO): NO